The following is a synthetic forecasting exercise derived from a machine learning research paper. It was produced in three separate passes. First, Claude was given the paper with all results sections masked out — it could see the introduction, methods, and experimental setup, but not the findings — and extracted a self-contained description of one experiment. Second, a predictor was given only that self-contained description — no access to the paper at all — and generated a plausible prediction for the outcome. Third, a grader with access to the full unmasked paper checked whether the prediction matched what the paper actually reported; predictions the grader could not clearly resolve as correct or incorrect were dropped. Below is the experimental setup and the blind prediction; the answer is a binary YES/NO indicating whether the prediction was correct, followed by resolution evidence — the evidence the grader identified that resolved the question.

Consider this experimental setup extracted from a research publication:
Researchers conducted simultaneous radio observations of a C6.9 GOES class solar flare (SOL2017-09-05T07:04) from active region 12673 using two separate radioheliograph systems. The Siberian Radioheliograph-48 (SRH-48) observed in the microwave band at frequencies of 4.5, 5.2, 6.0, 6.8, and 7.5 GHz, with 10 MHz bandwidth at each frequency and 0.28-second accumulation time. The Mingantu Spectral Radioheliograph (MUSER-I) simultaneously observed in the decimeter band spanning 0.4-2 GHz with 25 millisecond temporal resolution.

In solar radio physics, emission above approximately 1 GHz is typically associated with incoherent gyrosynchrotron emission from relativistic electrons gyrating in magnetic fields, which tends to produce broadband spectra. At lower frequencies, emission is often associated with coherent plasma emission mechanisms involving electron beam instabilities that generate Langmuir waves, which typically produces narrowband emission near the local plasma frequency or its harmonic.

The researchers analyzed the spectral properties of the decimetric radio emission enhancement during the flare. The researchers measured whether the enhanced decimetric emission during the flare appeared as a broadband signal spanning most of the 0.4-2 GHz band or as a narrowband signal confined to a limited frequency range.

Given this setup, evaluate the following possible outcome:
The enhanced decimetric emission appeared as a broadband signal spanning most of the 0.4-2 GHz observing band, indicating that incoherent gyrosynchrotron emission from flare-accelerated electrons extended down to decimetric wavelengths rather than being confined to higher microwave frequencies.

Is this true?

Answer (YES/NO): NO